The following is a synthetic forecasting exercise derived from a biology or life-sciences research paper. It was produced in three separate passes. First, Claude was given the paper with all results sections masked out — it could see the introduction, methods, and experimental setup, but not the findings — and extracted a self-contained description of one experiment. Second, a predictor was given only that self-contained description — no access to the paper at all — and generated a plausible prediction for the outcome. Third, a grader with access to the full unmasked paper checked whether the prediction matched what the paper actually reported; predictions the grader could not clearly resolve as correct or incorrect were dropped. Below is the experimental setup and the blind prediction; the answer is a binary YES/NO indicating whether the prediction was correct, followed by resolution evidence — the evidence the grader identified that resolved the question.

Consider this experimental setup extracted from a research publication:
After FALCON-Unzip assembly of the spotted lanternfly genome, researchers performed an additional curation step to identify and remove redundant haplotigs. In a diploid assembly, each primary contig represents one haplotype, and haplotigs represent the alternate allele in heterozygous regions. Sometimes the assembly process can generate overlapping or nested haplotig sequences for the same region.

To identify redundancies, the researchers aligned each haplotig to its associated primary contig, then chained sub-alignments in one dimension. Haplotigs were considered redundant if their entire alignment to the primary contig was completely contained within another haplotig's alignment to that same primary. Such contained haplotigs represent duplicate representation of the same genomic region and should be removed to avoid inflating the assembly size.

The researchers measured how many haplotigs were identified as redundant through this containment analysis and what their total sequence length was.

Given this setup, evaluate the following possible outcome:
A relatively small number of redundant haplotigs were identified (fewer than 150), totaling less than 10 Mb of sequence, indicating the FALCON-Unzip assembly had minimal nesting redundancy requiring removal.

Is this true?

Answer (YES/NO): NO